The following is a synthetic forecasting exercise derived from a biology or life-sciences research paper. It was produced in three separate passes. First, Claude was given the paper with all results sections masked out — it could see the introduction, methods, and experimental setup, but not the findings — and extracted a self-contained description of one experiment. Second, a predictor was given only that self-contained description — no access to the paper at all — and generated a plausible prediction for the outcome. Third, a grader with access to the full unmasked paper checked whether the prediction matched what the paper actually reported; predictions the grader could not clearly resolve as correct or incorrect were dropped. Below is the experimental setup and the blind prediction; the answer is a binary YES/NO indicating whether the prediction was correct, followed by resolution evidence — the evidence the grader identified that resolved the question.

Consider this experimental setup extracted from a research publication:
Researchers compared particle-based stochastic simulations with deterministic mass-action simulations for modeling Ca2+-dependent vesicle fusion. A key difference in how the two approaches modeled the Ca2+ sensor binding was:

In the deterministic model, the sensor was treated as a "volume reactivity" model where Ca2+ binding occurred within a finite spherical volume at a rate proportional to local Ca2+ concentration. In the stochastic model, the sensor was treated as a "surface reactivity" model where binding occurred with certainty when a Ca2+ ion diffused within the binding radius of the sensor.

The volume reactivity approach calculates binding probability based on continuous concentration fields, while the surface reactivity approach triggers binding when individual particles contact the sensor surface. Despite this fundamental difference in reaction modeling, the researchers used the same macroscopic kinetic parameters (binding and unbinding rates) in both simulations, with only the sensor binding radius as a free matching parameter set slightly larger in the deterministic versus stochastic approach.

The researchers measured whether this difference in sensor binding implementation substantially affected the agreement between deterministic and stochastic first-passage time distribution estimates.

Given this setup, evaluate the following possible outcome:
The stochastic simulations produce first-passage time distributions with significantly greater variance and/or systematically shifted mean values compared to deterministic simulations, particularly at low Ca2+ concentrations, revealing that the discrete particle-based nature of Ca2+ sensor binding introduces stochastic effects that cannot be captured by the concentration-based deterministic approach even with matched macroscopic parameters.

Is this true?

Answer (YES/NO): NO